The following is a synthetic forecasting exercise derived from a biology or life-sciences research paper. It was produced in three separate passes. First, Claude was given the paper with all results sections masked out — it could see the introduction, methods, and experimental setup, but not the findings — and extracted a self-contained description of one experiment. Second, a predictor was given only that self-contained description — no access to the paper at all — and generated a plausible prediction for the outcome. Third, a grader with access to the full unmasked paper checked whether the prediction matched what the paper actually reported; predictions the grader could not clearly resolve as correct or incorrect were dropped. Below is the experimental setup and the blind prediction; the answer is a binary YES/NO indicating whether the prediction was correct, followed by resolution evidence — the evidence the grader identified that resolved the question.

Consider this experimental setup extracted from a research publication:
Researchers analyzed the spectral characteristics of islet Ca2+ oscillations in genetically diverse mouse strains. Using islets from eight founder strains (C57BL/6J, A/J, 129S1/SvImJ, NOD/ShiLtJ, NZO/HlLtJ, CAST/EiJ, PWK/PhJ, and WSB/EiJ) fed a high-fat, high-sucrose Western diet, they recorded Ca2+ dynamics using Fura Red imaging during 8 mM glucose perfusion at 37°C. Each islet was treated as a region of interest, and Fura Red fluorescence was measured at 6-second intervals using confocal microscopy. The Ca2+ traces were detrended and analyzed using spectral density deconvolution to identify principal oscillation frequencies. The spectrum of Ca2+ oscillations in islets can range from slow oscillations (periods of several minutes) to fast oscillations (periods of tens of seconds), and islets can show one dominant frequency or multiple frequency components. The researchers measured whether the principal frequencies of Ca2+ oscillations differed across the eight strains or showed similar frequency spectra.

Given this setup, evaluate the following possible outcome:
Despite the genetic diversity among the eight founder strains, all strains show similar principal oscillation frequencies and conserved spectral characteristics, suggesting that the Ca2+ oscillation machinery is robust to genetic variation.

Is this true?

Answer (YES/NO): NO